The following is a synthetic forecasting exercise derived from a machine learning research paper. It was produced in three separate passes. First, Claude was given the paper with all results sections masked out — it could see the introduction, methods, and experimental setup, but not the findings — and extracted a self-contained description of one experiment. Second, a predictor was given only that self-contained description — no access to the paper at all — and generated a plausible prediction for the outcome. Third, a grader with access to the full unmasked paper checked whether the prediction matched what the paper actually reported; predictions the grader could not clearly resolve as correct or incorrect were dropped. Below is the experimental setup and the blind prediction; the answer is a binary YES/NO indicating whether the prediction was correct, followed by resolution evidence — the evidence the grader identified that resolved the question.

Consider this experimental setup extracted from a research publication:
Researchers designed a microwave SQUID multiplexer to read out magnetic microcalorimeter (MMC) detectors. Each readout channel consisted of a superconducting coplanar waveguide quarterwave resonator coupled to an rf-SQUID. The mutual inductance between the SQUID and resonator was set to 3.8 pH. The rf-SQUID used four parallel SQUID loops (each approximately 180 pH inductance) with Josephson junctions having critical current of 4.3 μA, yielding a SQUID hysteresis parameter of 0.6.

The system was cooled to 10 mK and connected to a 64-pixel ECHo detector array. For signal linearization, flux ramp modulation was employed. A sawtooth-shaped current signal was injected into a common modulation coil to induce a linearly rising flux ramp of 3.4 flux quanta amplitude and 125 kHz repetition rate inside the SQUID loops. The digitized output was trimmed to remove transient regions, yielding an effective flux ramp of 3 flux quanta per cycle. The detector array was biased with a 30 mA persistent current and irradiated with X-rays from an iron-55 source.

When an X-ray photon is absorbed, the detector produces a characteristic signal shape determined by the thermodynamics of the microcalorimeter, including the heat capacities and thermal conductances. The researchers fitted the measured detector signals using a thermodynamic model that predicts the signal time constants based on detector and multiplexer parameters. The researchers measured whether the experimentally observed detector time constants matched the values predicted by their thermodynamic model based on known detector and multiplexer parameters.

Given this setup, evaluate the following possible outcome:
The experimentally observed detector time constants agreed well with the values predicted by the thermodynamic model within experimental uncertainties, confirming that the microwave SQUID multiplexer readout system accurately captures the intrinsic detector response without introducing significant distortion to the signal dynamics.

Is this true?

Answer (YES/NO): YES